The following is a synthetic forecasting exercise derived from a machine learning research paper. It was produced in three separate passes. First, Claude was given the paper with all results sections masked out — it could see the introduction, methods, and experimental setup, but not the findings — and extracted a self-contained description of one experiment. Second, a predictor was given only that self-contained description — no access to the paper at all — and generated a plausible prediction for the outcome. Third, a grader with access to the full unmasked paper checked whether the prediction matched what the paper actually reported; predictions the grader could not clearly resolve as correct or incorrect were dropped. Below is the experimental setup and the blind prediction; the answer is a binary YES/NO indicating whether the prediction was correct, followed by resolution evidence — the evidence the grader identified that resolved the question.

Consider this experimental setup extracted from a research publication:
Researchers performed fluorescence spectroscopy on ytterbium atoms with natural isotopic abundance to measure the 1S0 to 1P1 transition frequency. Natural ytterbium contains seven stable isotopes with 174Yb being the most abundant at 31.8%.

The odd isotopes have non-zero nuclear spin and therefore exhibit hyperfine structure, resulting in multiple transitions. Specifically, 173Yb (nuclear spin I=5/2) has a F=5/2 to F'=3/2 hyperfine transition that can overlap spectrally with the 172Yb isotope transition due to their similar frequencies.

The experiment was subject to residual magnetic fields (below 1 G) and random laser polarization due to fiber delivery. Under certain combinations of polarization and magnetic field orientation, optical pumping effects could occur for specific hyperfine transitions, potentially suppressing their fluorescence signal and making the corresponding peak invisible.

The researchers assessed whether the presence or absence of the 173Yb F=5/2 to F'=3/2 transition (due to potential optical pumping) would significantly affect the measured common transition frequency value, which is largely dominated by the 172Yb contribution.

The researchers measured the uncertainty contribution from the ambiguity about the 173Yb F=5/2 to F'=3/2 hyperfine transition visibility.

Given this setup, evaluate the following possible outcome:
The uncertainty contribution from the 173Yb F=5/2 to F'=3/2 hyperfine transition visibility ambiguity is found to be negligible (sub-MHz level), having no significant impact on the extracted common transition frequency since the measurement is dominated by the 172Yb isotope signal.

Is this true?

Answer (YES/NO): YES